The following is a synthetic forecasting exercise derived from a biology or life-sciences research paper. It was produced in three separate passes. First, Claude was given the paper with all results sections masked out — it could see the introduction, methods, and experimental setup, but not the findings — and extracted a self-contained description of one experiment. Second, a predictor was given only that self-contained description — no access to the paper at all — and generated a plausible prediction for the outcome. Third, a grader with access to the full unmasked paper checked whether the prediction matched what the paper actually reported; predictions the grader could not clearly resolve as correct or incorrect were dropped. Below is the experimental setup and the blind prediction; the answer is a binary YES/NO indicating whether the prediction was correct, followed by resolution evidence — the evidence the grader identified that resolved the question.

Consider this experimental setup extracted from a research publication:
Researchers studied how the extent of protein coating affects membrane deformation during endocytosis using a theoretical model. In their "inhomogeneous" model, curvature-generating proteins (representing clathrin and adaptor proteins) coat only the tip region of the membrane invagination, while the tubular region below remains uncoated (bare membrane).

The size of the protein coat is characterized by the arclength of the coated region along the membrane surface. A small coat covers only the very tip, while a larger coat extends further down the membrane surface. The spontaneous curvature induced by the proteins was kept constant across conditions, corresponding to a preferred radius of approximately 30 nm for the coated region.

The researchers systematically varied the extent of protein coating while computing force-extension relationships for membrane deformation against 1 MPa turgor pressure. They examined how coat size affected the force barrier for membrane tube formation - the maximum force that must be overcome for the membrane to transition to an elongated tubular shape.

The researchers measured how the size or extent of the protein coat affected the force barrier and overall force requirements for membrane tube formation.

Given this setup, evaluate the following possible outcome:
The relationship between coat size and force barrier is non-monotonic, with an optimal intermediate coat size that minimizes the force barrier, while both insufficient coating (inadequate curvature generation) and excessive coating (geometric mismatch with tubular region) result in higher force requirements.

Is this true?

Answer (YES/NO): YES